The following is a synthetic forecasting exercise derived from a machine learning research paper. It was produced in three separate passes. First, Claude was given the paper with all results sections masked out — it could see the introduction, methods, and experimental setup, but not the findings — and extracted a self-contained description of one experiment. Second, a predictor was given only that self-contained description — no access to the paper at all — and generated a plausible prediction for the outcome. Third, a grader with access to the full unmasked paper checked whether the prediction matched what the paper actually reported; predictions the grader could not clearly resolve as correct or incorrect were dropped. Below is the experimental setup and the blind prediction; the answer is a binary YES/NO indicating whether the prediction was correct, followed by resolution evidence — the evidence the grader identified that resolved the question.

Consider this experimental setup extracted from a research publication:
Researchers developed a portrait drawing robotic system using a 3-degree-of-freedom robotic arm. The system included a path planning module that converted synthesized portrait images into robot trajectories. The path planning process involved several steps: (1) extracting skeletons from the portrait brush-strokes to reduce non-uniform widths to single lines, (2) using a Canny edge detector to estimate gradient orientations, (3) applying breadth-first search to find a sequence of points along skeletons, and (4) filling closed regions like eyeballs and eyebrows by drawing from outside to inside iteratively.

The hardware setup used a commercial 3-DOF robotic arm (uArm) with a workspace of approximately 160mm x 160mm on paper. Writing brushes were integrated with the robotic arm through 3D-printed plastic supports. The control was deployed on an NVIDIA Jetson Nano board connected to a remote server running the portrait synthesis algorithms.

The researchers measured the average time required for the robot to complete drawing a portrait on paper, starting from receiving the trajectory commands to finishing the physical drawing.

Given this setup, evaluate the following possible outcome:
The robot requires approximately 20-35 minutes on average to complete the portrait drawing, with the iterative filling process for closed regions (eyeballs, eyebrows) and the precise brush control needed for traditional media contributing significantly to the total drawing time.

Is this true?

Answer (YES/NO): NO